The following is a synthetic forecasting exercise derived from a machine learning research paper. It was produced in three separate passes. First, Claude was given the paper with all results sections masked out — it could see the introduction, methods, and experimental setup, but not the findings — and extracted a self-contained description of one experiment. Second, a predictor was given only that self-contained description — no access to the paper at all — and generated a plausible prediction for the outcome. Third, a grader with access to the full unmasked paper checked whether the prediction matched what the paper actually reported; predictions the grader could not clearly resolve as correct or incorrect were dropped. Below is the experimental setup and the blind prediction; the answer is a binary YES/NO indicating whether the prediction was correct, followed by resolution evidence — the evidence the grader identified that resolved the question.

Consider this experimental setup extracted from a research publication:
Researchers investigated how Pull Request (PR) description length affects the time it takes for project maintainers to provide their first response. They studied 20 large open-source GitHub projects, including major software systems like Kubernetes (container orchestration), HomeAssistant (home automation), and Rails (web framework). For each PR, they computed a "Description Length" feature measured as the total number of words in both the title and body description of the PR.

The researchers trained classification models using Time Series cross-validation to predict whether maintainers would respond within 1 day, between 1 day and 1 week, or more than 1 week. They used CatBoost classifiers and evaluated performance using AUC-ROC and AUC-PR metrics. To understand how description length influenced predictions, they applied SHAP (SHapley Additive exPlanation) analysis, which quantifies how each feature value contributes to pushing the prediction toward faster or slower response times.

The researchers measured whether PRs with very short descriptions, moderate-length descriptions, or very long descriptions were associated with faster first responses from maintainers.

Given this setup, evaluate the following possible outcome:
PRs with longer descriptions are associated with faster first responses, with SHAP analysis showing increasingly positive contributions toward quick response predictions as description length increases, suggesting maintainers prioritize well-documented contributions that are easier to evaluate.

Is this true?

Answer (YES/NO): NO